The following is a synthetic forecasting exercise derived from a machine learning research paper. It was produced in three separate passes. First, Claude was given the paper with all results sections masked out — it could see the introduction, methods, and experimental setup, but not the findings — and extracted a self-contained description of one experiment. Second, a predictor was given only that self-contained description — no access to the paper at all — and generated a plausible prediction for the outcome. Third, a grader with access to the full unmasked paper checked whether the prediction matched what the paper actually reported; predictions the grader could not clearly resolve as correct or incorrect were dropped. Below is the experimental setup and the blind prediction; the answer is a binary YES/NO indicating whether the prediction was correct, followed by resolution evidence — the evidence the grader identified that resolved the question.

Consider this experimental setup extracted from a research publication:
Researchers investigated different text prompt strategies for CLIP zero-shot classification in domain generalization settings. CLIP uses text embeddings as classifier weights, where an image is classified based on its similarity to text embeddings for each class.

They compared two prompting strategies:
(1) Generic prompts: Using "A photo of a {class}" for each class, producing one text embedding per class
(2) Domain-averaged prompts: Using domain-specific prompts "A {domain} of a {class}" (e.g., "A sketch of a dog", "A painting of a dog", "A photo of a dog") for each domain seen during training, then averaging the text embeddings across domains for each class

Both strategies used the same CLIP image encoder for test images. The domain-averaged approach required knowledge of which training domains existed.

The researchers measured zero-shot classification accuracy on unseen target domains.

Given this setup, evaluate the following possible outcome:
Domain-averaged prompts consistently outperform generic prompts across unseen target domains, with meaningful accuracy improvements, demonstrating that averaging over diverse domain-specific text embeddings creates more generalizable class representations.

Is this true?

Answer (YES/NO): YES